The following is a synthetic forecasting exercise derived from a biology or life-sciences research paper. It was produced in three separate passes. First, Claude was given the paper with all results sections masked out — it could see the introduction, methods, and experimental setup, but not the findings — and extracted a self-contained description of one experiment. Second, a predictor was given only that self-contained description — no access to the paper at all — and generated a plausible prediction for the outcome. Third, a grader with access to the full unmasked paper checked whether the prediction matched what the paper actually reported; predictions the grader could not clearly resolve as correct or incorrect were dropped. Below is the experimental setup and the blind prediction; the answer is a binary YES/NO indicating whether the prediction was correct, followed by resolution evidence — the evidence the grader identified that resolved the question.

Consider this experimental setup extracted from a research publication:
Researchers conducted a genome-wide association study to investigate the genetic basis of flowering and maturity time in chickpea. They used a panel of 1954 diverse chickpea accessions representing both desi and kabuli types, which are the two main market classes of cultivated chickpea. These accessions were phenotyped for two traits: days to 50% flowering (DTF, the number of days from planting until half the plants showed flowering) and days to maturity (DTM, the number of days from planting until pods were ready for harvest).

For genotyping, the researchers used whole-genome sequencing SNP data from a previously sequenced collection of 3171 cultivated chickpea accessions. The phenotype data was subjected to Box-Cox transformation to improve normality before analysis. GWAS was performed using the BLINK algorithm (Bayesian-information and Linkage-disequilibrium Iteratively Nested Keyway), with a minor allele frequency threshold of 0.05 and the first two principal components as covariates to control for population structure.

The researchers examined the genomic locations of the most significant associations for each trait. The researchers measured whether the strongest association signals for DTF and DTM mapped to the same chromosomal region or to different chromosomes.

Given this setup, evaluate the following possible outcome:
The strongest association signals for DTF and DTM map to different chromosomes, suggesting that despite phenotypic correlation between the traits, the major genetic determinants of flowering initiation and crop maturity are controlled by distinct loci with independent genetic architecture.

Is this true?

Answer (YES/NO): NO